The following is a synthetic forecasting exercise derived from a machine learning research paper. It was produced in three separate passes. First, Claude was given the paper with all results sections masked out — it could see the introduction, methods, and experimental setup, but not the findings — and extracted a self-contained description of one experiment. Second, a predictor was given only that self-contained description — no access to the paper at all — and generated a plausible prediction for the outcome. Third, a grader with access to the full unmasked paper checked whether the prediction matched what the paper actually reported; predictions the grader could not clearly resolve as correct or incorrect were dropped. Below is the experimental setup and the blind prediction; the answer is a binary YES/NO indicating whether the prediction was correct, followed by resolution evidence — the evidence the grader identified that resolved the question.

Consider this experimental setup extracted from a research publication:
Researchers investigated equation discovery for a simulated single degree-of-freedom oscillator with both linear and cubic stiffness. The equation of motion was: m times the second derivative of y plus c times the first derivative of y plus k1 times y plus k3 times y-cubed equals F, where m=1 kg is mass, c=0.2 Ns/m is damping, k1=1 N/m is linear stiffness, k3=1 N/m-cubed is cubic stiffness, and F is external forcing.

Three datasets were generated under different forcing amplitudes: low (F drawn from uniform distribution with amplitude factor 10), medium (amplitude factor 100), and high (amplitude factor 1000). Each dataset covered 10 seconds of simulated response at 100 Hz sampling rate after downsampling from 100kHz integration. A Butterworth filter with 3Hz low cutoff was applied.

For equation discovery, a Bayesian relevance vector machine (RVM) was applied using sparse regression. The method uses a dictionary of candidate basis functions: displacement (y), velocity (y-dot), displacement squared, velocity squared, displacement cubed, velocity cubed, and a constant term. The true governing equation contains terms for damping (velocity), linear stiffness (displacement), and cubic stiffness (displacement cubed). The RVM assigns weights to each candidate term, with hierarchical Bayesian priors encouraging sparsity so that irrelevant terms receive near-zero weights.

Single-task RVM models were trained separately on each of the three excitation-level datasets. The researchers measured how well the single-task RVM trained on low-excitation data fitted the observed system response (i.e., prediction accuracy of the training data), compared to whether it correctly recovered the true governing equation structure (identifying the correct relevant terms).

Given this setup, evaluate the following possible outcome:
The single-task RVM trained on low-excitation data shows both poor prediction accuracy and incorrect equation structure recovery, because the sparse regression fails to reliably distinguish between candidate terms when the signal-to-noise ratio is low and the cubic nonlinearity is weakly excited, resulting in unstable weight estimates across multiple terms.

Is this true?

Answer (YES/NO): NO